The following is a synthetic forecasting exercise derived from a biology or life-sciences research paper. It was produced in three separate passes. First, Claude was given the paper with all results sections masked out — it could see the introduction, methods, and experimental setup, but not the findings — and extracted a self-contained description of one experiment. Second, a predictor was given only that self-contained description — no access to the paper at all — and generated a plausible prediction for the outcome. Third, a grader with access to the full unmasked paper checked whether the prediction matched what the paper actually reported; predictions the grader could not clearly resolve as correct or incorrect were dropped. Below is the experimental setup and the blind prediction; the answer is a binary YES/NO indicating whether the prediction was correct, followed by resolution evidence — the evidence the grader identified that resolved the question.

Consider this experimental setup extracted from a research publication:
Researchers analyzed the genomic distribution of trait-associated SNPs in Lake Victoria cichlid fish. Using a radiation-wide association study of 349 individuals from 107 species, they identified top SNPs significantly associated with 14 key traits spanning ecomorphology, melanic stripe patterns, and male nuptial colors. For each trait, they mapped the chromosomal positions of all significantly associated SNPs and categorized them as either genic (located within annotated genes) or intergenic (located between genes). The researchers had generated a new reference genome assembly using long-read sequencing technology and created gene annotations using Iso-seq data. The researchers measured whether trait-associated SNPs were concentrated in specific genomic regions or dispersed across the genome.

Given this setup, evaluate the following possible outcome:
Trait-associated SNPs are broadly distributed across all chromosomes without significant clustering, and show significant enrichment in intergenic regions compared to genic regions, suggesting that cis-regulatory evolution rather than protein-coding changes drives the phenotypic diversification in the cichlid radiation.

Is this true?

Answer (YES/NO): NO